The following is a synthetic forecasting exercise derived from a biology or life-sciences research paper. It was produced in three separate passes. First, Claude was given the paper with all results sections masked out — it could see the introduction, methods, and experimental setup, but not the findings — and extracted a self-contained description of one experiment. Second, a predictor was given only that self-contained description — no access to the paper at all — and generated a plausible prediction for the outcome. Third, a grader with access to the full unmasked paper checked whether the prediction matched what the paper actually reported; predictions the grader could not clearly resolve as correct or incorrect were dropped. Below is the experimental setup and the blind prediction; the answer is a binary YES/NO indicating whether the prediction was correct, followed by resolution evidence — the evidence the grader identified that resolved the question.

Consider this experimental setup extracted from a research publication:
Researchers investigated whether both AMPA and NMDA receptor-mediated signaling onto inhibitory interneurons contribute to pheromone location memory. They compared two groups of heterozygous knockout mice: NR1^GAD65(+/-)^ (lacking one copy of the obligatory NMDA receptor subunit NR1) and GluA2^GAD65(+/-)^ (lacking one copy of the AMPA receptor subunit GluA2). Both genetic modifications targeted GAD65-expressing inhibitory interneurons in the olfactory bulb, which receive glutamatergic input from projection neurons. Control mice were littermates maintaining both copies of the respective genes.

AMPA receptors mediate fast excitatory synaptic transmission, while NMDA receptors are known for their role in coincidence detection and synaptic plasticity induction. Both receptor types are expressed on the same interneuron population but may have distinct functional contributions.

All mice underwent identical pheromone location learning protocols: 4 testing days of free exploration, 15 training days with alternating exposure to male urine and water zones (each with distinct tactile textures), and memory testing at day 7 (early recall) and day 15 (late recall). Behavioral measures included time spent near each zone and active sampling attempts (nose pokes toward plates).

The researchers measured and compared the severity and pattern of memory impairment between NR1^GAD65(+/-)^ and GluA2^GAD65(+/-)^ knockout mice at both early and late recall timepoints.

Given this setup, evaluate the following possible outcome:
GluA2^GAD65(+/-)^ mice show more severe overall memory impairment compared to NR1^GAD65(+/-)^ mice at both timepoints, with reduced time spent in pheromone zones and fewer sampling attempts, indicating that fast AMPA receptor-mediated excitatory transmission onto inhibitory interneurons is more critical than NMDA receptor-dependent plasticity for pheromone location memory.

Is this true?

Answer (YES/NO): NO